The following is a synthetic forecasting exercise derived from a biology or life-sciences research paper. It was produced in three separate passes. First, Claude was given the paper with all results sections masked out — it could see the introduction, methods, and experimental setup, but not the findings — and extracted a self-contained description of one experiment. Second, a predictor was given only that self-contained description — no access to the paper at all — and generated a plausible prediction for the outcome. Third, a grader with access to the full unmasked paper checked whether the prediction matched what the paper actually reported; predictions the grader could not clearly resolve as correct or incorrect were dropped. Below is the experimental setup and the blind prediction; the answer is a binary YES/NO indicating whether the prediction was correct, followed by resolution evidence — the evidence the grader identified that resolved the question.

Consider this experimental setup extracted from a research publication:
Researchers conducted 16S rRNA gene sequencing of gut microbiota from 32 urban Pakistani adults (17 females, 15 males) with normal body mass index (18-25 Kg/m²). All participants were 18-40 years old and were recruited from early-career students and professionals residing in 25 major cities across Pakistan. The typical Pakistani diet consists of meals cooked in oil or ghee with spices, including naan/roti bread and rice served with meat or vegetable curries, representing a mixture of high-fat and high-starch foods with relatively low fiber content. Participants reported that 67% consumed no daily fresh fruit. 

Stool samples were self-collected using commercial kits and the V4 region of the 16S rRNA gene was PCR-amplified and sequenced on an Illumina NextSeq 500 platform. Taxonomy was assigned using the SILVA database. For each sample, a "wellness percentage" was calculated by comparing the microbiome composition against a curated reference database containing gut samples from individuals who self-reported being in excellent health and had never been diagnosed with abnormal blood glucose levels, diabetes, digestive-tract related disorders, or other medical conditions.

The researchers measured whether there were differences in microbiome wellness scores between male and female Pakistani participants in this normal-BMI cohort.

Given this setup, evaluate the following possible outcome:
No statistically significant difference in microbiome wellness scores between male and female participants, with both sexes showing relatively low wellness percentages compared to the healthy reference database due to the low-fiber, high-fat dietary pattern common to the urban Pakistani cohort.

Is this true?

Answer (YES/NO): NO